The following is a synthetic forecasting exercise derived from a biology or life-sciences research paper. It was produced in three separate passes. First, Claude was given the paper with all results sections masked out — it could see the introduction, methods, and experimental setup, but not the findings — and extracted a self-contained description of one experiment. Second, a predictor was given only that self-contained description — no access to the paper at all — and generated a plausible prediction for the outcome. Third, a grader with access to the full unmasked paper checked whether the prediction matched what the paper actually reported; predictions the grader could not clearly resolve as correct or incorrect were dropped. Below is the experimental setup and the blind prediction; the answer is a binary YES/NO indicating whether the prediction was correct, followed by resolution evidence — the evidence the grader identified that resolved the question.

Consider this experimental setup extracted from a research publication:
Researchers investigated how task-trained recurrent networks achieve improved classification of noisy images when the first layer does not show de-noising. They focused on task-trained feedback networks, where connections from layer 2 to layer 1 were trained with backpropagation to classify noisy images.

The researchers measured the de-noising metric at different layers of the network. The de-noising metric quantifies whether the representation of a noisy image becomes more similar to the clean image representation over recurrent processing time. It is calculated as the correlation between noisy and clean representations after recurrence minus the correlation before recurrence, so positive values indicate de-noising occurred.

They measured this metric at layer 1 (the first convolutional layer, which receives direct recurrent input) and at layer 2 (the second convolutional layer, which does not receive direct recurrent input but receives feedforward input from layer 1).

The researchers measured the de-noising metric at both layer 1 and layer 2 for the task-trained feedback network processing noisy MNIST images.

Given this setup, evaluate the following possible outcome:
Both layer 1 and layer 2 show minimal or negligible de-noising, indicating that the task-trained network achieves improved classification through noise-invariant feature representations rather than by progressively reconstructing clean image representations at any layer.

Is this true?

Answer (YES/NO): NO